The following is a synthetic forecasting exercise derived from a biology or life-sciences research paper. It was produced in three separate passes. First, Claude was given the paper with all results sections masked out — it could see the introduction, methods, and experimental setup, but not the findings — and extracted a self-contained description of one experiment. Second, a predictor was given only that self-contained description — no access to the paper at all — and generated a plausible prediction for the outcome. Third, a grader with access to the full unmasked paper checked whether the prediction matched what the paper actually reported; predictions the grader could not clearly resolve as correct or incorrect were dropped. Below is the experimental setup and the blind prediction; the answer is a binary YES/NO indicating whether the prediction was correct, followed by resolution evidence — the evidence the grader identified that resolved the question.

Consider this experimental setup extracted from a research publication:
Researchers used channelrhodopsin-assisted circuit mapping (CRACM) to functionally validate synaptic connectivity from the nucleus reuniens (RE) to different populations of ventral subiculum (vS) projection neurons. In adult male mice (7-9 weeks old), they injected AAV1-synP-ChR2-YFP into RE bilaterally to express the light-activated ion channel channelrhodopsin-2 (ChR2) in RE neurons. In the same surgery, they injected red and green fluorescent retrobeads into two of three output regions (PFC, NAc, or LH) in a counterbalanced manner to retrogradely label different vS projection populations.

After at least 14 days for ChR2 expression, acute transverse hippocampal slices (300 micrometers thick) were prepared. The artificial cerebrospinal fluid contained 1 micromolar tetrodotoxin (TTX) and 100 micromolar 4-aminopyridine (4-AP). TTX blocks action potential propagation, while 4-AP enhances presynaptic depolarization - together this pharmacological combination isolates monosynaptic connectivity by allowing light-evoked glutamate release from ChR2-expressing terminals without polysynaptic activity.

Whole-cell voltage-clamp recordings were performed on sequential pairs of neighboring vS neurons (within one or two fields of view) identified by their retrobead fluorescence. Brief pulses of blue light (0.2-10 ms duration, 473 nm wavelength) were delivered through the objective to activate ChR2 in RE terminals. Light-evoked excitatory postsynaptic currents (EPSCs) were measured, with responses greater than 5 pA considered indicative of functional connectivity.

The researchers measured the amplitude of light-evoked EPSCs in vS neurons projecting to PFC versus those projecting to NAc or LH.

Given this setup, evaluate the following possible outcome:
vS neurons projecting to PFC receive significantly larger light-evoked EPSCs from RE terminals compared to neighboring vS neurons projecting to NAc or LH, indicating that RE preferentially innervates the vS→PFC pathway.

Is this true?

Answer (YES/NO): NO